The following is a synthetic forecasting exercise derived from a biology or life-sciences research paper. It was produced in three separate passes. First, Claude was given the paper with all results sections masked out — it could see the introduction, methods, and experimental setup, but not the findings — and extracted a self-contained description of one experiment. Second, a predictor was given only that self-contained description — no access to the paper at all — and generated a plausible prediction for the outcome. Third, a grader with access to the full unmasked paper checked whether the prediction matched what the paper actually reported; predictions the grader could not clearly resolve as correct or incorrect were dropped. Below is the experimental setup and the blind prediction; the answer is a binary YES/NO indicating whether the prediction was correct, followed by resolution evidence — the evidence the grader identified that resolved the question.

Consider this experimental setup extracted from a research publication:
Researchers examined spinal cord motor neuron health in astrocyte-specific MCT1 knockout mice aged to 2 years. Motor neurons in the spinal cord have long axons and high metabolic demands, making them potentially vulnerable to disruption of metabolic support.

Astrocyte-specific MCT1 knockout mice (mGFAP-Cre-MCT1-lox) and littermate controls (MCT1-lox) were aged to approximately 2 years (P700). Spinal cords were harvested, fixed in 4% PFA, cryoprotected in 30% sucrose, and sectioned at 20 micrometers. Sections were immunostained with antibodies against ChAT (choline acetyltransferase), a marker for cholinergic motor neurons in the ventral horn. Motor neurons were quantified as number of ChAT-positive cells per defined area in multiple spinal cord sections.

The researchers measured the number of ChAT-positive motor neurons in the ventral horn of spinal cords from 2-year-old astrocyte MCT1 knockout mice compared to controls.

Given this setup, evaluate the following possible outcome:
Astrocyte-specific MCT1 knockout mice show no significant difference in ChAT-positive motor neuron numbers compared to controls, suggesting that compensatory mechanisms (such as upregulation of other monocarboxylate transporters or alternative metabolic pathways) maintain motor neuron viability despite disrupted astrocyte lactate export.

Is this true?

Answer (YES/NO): YES